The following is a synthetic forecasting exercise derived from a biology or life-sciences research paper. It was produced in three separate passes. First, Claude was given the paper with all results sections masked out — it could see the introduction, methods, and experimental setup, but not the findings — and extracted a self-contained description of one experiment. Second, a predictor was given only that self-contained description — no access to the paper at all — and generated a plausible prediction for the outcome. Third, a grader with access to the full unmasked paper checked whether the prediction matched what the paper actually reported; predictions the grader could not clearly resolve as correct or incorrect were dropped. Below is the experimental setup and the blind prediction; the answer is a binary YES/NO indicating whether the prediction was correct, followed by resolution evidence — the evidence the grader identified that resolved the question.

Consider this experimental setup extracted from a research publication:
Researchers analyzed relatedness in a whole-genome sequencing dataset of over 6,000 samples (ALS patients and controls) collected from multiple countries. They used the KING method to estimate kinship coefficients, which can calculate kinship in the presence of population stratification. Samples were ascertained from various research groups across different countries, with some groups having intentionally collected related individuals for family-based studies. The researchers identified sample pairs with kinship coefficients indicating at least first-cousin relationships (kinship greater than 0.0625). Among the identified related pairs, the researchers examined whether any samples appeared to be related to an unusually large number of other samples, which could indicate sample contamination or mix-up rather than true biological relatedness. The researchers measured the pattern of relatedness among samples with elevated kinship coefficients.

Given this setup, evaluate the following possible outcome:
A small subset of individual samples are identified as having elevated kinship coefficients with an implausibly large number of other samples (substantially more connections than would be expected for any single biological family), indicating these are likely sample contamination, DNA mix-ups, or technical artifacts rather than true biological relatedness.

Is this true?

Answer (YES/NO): YES